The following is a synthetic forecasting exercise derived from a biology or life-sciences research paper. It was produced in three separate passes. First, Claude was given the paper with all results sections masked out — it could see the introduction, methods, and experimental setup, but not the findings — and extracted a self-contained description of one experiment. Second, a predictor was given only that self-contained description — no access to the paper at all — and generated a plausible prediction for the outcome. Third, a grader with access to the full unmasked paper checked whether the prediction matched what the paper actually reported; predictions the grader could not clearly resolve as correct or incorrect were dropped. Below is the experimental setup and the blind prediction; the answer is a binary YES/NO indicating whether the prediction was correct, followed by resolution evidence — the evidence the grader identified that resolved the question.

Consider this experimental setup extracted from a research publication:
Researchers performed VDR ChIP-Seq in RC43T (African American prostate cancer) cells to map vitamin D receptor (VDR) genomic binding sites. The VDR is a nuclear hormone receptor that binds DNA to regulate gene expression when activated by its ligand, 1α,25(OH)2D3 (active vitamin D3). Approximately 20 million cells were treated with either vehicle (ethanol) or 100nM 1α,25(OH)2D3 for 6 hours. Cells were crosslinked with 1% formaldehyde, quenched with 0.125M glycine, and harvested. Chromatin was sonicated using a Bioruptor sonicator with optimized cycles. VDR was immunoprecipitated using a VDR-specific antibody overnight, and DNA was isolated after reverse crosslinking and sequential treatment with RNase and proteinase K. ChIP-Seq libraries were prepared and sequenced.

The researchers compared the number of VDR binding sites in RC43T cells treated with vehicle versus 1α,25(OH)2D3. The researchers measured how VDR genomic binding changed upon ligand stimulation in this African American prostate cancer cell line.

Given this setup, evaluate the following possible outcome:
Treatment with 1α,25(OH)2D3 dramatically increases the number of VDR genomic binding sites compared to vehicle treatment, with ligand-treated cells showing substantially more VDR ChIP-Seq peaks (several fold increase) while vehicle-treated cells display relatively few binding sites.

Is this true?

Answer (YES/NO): NO